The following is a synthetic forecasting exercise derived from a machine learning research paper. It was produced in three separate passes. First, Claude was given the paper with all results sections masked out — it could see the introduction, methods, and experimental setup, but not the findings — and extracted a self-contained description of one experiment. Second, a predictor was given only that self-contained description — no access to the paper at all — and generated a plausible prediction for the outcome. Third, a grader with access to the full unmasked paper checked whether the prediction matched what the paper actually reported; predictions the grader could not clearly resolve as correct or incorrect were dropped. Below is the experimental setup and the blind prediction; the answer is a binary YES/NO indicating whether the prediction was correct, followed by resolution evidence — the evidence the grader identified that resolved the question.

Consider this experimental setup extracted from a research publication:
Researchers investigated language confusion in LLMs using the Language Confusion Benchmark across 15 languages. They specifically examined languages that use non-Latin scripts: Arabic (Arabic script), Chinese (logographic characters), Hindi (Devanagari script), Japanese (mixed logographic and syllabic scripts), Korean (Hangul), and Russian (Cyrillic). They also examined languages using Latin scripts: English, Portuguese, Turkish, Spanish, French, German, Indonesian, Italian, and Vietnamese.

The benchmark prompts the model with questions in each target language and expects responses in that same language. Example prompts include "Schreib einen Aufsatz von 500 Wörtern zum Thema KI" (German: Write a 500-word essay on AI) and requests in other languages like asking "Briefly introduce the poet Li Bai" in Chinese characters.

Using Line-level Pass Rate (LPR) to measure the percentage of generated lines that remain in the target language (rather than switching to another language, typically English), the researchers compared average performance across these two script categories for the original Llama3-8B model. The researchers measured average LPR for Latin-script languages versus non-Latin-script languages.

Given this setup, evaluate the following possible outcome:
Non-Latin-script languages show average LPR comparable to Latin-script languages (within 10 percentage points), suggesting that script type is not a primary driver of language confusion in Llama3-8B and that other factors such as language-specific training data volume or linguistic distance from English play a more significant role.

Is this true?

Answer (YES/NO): NO